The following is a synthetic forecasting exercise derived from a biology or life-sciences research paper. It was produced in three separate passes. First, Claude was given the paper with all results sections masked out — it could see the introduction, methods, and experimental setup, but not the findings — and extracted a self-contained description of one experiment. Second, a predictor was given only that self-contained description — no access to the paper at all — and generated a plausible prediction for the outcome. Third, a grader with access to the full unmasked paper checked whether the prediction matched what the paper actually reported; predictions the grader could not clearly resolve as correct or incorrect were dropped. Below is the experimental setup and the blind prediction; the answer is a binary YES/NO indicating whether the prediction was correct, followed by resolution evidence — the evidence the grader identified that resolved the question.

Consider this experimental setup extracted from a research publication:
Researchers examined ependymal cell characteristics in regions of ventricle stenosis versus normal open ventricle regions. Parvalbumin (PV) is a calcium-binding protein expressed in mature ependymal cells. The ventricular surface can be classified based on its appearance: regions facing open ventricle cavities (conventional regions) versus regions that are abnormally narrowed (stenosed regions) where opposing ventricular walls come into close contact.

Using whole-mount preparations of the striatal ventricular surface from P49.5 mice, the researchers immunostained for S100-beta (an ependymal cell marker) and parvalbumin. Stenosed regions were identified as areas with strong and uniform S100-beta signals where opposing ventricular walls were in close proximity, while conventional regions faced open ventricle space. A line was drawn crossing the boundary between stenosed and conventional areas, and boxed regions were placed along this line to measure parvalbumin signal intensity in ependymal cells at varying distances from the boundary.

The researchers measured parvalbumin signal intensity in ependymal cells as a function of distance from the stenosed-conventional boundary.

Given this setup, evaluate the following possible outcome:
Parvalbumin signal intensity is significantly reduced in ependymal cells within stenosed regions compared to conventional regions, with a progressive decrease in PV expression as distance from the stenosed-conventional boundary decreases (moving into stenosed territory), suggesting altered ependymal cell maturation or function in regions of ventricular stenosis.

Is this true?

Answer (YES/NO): NO